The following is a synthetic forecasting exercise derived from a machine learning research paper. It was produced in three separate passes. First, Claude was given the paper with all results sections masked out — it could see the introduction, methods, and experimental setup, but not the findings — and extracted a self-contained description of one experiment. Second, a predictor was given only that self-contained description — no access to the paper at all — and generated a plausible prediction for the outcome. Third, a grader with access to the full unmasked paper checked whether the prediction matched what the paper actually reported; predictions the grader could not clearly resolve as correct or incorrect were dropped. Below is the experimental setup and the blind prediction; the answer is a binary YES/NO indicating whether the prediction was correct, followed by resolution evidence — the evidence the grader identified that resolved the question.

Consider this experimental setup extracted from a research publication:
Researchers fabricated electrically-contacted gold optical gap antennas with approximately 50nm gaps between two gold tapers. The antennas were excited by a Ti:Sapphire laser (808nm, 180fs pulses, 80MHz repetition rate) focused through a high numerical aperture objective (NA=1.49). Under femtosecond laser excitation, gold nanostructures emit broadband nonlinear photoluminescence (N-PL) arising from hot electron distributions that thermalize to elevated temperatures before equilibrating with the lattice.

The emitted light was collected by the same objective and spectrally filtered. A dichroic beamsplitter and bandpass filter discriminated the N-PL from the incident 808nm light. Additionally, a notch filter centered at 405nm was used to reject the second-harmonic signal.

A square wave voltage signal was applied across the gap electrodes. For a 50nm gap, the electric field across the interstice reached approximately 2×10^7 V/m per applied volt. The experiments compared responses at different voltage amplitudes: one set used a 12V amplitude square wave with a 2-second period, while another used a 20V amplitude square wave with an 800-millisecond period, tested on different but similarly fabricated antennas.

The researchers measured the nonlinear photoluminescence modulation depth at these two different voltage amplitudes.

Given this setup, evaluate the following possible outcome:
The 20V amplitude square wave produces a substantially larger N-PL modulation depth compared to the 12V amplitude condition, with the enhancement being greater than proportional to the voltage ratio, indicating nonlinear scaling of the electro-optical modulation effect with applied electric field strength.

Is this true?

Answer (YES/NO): NO